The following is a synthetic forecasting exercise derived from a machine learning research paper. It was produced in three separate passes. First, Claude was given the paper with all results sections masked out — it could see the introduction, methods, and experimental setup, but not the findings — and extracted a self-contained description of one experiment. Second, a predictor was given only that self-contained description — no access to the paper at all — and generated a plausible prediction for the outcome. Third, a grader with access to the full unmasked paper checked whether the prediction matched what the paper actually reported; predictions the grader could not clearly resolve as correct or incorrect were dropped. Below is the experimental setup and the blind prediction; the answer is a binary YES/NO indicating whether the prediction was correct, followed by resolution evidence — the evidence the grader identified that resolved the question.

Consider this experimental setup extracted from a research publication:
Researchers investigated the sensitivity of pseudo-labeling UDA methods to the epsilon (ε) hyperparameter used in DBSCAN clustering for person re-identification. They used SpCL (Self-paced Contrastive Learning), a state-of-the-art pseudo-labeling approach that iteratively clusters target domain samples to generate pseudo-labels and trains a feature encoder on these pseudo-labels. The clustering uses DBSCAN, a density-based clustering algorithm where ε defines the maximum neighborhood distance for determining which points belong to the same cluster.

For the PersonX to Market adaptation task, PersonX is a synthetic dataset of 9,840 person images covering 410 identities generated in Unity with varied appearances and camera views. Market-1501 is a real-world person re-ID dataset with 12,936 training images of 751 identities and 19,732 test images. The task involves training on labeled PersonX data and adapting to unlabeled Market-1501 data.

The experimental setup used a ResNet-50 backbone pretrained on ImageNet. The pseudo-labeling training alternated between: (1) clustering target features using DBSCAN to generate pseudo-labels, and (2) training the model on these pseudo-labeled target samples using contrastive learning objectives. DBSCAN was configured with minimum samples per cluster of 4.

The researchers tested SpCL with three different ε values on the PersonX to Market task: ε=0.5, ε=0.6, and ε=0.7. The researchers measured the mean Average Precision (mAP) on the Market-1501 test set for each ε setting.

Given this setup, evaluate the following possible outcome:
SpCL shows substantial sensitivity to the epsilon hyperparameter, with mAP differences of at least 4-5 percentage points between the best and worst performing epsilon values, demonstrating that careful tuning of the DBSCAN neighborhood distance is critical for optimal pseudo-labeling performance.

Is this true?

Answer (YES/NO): YES